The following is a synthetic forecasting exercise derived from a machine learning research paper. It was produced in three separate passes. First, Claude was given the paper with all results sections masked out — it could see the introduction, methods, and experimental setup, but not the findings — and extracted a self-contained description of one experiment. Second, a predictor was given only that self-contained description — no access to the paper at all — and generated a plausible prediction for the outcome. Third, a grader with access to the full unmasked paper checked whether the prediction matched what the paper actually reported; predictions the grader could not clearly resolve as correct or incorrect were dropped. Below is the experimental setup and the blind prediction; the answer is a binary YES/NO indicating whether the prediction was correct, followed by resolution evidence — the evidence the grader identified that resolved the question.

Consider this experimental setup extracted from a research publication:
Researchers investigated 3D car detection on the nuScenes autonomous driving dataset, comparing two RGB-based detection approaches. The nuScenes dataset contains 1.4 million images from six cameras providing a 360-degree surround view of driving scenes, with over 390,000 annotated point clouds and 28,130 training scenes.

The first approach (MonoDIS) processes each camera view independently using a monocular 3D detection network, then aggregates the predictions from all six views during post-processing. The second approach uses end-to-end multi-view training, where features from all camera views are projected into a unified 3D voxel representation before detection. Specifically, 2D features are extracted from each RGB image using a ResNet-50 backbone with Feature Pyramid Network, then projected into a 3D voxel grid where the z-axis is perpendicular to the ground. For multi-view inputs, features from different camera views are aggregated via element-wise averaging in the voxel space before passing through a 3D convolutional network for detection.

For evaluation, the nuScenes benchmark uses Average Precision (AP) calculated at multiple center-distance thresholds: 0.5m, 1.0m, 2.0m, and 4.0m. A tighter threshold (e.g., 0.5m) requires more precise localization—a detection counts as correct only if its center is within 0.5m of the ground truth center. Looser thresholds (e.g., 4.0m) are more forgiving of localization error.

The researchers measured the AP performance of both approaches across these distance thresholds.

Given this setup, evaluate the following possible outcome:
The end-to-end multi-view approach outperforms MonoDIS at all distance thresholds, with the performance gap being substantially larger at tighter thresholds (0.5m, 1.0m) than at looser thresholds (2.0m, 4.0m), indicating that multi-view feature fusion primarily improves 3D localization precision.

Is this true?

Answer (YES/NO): NO